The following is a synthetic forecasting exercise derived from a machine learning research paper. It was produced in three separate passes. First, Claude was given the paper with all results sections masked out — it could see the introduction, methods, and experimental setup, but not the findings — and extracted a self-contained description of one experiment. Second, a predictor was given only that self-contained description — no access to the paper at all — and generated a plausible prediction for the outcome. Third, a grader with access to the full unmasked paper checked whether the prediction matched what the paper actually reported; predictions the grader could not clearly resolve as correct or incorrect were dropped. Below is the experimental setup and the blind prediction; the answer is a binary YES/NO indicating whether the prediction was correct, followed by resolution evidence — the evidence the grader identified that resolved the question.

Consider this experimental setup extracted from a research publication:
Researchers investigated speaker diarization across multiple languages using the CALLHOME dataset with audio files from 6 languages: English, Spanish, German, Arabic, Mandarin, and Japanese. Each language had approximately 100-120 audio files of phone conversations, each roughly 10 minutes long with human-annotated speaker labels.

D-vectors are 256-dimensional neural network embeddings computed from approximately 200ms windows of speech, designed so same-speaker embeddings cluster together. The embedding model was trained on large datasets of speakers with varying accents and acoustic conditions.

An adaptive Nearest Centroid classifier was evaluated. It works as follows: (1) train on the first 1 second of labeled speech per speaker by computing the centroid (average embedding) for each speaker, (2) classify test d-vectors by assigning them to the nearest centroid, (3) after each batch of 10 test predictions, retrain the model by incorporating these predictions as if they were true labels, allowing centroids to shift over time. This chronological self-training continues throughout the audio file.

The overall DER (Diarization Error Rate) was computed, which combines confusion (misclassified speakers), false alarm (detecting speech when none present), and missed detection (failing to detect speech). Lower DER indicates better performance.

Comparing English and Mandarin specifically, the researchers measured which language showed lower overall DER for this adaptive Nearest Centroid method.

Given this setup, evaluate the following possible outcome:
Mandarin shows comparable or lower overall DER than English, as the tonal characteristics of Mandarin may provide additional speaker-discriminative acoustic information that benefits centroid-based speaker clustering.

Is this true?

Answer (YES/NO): NO